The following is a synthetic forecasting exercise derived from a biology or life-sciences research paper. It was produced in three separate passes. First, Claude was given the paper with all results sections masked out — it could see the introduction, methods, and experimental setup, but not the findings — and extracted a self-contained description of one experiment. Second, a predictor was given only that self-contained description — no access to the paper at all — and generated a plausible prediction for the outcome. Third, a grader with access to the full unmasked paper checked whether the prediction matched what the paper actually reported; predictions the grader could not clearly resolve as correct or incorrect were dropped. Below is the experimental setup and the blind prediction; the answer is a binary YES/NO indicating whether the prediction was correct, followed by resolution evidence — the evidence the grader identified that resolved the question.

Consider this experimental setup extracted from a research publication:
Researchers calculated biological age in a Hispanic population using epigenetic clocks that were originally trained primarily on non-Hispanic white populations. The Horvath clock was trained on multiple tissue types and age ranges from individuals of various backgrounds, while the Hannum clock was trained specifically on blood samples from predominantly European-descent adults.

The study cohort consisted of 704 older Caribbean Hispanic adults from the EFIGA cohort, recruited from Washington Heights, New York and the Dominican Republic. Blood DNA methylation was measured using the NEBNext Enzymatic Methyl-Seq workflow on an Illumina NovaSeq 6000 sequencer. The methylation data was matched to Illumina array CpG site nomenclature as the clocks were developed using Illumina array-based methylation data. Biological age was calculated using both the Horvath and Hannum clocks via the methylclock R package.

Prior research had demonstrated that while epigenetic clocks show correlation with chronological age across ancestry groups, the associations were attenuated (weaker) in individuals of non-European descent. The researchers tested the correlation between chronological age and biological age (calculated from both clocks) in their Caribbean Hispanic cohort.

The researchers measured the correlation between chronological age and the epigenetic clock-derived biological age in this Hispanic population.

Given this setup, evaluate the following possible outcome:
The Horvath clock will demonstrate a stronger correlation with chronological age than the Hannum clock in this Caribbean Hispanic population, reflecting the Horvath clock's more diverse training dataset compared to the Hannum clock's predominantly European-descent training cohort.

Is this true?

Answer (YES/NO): YES